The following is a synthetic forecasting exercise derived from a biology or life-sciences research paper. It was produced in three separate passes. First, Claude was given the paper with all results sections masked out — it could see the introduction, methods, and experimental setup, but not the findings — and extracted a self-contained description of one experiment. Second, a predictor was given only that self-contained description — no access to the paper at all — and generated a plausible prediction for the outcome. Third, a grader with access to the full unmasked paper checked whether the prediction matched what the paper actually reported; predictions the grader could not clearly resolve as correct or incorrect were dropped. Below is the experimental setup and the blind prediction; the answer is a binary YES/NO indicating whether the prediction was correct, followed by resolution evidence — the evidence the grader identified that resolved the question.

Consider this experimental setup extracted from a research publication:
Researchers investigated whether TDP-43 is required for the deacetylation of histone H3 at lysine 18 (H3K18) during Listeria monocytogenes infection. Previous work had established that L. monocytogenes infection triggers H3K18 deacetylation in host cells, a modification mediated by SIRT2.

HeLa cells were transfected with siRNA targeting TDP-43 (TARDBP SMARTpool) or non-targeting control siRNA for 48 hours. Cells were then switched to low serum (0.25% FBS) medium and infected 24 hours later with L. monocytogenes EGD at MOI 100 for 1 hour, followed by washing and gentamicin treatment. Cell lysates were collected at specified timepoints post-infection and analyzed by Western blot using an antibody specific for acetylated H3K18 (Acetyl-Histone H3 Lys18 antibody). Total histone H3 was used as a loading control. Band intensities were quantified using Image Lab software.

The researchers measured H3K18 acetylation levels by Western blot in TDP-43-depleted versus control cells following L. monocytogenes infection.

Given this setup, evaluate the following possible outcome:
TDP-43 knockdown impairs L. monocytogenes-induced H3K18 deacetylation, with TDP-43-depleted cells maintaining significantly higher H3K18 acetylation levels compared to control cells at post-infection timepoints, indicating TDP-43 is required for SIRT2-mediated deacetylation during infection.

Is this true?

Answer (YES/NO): YES